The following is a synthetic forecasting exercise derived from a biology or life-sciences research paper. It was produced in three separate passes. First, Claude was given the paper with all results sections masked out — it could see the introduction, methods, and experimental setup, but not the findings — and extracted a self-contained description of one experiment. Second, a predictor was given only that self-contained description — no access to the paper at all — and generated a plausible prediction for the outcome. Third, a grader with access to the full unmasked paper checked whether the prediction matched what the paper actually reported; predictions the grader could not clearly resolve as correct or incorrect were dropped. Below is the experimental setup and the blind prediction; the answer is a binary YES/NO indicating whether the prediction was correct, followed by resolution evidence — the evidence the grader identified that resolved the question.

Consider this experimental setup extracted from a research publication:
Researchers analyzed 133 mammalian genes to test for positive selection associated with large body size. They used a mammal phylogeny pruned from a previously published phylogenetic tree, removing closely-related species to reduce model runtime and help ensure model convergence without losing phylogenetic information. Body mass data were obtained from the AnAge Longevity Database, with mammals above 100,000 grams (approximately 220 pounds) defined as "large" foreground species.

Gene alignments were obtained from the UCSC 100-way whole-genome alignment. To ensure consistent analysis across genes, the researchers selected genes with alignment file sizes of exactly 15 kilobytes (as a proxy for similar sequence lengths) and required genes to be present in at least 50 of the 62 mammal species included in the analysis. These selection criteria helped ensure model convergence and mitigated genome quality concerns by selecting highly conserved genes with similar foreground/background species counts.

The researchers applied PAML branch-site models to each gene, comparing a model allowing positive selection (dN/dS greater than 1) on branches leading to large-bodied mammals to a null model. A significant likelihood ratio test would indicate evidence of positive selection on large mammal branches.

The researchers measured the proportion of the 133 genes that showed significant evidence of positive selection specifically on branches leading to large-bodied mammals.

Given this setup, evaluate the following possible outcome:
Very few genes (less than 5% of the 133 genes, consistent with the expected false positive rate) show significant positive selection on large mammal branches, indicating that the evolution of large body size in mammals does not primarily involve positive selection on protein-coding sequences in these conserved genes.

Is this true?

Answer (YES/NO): YES